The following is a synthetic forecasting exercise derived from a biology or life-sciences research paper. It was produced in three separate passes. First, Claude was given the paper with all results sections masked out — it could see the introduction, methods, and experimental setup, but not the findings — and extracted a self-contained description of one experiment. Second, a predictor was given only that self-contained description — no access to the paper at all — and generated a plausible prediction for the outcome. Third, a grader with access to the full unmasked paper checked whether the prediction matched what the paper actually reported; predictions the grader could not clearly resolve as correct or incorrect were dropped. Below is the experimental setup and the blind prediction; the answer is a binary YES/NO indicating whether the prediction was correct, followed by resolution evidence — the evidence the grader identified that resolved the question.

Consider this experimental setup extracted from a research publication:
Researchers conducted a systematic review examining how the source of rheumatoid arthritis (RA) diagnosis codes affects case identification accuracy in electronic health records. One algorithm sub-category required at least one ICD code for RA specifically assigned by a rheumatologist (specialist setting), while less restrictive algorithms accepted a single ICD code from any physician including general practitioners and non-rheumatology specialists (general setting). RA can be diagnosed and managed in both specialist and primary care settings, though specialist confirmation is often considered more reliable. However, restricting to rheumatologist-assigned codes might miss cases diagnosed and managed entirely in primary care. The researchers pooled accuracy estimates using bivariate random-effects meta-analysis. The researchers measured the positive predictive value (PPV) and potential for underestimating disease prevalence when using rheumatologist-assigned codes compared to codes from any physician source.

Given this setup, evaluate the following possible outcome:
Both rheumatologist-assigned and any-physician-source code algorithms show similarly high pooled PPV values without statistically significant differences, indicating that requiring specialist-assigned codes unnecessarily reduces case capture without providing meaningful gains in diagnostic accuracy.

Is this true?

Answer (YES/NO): NO